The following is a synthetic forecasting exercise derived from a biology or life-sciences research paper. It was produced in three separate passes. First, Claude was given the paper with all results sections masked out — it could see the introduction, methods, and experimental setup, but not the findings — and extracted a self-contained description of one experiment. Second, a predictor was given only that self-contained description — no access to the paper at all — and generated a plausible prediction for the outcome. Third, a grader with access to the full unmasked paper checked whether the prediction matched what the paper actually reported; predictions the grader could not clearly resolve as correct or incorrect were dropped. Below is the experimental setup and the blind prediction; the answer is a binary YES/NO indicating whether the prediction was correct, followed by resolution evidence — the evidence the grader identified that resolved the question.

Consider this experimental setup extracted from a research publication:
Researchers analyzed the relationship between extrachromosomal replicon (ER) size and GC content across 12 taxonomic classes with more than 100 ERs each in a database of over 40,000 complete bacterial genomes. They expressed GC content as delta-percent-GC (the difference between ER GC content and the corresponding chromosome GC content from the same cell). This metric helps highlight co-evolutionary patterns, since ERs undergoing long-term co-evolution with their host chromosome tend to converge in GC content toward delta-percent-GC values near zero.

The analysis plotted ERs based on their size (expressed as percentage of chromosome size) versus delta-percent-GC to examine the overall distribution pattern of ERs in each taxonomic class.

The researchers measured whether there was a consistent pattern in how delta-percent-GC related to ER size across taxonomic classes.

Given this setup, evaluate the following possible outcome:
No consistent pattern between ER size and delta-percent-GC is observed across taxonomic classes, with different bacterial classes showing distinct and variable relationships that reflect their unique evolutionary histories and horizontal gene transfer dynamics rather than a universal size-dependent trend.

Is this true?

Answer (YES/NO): NO